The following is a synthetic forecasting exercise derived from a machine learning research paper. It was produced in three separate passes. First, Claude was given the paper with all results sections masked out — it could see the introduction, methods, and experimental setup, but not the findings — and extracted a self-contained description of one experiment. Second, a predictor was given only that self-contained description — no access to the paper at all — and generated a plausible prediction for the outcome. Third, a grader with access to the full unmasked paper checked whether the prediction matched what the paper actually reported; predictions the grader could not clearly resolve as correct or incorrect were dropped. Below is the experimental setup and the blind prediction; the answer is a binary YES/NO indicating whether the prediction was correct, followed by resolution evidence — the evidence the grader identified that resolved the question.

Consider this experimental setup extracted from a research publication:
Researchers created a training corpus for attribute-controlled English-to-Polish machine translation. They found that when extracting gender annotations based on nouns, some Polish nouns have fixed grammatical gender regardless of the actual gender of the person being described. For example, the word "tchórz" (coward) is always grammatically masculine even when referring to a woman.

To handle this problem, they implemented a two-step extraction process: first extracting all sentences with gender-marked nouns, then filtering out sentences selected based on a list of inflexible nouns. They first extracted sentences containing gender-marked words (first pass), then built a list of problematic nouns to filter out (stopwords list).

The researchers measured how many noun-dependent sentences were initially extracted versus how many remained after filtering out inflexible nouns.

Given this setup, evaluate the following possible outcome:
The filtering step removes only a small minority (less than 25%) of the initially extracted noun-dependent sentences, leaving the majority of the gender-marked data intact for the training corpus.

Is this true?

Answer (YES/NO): NO